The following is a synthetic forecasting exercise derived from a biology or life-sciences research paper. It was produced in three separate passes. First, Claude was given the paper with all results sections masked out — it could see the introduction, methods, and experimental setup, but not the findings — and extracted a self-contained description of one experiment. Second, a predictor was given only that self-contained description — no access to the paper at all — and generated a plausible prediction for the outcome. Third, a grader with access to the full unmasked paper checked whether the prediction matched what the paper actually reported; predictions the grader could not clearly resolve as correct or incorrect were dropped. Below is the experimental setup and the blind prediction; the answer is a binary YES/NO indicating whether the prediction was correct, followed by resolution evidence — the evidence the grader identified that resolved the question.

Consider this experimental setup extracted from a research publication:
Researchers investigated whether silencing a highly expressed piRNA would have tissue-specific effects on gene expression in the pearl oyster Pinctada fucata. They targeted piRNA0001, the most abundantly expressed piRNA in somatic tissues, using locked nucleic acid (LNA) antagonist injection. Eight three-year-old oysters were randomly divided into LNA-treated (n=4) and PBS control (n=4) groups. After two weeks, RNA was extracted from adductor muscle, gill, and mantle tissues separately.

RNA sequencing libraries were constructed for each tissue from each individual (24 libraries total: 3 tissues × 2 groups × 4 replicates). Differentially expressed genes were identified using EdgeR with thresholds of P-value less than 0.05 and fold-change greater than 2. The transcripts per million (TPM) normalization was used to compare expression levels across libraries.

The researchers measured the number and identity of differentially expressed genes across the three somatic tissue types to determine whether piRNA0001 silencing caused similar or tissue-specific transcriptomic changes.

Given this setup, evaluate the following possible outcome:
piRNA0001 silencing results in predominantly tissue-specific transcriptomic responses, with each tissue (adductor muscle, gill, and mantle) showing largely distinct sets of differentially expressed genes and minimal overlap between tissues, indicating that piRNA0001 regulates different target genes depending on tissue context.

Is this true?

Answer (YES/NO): YES